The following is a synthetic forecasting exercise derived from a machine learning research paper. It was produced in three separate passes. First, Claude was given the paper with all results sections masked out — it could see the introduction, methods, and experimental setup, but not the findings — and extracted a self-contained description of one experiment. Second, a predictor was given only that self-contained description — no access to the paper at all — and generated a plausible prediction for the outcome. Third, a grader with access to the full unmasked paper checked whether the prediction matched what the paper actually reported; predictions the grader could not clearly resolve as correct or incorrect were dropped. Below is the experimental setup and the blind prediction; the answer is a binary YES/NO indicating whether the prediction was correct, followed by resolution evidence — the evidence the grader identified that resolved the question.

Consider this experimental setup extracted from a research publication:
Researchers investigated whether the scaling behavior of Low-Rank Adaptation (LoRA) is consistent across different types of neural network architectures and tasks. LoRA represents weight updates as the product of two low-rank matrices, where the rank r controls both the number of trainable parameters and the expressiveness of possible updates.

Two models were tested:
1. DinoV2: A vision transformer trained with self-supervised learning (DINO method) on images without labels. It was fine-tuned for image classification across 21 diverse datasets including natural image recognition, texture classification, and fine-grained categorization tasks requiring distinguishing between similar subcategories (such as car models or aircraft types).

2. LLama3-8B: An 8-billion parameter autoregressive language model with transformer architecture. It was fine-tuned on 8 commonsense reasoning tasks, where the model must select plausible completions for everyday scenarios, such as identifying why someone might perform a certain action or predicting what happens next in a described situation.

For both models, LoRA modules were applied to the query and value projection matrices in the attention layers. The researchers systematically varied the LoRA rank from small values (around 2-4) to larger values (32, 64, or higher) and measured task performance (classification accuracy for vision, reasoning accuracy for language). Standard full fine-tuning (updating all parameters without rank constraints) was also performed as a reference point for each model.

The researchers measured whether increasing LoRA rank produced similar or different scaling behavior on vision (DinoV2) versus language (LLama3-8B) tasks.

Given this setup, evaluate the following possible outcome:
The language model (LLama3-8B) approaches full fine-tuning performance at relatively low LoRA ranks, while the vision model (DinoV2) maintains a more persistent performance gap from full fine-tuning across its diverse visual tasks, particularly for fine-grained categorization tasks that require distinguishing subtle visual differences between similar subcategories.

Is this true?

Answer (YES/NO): NO